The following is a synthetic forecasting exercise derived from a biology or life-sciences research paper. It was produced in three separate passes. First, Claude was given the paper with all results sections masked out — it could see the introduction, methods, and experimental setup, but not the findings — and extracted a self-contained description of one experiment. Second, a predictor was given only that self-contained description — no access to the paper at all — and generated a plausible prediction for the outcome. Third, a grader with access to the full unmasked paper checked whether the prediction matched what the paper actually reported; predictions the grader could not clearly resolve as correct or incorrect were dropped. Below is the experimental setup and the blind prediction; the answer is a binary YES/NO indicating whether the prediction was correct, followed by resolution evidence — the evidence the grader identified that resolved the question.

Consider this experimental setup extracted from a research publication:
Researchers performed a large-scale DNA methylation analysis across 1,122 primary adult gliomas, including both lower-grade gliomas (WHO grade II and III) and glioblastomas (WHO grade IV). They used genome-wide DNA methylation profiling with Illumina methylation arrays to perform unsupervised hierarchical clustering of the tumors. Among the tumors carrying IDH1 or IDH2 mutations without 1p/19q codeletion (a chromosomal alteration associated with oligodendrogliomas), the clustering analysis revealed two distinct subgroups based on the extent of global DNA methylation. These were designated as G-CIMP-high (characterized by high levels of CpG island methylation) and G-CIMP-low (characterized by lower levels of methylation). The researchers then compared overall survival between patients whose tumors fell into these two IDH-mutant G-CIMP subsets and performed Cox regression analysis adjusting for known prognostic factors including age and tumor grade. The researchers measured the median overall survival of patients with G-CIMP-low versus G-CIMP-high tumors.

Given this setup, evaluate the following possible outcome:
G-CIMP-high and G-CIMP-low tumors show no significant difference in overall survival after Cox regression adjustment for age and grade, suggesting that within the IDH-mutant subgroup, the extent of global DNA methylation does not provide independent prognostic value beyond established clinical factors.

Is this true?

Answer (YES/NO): NO